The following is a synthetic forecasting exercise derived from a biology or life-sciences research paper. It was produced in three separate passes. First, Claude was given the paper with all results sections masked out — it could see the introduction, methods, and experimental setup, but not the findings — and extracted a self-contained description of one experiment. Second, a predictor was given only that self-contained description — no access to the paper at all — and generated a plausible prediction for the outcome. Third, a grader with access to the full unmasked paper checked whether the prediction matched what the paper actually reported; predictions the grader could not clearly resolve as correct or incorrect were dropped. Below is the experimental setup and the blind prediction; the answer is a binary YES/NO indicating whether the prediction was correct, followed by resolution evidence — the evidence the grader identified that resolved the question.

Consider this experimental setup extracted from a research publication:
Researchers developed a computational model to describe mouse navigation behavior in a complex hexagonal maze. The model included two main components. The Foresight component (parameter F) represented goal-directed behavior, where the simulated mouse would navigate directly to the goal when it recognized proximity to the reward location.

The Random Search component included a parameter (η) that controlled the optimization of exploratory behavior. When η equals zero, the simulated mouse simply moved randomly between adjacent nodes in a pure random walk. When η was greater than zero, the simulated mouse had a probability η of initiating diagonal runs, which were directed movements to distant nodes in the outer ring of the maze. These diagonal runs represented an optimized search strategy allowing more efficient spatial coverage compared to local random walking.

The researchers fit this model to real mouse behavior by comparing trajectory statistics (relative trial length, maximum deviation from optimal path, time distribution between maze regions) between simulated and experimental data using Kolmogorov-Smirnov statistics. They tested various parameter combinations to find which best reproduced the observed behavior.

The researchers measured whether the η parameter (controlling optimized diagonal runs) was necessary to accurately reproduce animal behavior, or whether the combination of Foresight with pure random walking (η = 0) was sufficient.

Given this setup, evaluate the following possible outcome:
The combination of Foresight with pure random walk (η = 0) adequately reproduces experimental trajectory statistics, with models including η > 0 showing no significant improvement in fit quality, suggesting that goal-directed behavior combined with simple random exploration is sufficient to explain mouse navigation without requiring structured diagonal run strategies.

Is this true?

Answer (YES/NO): YES